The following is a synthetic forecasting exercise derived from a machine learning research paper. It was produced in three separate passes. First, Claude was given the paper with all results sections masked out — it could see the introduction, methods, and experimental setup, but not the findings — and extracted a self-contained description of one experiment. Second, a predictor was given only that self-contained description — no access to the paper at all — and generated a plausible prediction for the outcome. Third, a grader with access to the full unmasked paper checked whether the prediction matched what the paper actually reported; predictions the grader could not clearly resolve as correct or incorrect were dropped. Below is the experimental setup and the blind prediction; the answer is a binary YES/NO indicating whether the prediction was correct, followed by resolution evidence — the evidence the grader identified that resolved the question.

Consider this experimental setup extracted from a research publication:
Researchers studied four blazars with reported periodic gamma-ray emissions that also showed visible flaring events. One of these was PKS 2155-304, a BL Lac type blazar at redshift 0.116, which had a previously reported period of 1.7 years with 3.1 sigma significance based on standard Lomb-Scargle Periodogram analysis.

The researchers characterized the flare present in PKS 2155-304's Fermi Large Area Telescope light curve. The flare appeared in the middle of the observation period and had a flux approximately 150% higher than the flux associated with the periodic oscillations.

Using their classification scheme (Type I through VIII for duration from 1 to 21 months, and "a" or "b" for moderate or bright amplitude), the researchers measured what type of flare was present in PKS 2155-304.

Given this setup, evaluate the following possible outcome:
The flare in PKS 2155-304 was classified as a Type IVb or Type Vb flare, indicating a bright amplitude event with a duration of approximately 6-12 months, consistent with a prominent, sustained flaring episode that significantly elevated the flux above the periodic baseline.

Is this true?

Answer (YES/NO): NO